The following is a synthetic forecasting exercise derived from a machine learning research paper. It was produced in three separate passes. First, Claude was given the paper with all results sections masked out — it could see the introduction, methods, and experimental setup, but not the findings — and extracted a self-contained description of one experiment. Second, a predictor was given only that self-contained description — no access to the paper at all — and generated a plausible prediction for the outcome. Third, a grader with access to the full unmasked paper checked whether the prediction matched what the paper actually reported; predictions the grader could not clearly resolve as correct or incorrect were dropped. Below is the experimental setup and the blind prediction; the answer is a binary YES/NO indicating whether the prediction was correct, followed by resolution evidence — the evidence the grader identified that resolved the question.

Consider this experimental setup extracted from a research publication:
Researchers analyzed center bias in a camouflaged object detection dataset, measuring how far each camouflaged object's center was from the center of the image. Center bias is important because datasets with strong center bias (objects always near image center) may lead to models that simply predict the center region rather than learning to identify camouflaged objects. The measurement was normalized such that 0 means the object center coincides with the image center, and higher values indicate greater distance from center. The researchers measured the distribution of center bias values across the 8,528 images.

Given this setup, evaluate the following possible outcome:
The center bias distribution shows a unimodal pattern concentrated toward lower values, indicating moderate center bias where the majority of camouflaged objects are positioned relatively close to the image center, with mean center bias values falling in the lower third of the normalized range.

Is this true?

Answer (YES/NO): NO